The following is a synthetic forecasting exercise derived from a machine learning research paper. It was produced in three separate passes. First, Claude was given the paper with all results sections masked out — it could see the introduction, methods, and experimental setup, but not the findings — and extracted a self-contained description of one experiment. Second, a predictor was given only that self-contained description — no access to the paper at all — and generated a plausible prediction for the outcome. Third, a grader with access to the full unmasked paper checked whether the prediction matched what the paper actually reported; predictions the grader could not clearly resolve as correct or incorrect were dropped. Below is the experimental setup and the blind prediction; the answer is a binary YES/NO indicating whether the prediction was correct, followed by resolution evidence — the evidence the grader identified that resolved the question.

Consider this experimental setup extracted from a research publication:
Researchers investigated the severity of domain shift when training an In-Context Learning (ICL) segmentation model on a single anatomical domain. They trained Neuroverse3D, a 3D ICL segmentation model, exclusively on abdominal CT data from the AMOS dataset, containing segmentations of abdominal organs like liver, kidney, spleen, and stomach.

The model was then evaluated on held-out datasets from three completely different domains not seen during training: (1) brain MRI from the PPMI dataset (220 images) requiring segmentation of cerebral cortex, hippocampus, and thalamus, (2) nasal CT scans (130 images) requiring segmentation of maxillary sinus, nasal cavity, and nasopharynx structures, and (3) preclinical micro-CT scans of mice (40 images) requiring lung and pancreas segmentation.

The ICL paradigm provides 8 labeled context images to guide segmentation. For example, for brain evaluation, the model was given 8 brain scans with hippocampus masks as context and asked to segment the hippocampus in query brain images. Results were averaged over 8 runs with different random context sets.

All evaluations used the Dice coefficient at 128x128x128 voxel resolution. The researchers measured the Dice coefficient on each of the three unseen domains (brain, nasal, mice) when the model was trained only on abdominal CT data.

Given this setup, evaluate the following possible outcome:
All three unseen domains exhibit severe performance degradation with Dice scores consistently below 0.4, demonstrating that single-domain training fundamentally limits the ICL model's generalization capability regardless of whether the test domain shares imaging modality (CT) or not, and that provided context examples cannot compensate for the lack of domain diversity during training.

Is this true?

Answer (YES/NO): YES